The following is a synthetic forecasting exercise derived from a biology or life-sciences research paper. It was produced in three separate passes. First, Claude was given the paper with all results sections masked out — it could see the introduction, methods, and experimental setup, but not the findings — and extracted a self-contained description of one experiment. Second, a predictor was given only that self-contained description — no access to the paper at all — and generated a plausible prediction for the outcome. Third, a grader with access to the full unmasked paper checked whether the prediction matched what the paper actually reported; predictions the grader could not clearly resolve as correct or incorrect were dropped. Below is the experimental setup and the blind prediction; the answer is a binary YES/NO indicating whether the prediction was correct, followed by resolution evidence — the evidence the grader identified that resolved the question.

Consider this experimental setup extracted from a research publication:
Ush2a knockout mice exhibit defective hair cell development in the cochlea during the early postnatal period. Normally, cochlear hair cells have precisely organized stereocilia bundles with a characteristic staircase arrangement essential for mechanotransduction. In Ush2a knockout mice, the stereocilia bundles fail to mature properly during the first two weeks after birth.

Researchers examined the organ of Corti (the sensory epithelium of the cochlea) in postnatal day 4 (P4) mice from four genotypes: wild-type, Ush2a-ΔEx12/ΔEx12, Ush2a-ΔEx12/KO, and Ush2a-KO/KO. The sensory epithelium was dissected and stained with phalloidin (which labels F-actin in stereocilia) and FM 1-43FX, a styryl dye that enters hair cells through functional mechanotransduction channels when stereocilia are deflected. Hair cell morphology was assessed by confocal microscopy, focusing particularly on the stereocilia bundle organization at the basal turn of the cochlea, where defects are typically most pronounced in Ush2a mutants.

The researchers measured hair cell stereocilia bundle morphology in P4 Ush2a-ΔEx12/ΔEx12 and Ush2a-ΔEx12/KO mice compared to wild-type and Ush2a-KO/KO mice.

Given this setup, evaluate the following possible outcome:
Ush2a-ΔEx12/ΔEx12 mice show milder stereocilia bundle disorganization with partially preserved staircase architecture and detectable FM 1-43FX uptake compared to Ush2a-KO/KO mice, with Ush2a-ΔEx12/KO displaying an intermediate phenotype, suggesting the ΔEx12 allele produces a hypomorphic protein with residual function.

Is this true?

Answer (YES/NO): NO